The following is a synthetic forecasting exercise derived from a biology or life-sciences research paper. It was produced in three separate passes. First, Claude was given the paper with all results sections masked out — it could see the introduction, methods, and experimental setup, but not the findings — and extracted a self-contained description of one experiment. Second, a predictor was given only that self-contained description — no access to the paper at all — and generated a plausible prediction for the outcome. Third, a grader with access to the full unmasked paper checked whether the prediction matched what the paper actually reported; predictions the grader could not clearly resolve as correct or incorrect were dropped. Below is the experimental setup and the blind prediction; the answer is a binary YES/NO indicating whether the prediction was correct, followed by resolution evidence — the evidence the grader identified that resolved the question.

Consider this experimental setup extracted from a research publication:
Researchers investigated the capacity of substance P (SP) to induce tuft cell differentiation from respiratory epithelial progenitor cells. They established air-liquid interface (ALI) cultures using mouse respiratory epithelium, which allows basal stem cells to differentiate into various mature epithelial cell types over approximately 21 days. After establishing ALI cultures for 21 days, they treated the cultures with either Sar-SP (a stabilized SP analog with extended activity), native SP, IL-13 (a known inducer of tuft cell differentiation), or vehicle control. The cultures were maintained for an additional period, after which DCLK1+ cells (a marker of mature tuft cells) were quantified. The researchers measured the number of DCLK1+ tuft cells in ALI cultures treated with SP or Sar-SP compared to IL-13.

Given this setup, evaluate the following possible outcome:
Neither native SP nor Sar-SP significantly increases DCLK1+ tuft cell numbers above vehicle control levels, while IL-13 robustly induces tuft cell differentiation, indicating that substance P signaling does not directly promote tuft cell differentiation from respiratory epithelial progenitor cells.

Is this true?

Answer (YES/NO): NO